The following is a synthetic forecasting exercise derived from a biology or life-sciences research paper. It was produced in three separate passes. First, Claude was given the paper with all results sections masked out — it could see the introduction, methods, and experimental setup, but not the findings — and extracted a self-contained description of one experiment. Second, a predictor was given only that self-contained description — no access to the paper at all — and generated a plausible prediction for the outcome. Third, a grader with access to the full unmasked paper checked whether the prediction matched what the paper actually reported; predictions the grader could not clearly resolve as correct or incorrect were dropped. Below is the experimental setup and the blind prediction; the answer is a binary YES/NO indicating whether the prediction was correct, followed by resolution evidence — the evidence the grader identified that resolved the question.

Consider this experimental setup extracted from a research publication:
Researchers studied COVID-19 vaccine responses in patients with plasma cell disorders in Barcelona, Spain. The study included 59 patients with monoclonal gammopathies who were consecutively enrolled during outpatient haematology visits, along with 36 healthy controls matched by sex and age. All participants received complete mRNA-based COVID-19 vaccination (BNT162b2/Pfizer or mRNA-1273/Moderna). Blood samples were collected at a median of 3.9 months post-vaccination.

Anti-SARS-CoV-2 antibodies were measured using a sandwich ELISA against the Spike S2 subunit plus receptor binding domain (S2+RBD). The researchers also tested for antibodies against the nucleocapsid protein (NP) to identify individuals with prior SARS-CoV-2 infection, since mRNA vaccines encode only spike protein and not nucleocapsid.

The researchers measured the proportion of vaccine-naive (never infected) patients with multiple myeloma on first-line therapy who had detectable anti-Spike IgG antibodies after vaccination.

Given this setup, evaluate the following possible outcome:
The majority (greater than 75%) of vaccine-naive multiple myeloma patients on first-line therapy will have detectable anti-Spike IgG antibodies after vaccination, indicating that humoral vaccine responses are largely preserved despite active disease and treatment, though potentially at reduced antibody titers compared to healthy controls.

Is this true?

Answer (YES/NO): YES